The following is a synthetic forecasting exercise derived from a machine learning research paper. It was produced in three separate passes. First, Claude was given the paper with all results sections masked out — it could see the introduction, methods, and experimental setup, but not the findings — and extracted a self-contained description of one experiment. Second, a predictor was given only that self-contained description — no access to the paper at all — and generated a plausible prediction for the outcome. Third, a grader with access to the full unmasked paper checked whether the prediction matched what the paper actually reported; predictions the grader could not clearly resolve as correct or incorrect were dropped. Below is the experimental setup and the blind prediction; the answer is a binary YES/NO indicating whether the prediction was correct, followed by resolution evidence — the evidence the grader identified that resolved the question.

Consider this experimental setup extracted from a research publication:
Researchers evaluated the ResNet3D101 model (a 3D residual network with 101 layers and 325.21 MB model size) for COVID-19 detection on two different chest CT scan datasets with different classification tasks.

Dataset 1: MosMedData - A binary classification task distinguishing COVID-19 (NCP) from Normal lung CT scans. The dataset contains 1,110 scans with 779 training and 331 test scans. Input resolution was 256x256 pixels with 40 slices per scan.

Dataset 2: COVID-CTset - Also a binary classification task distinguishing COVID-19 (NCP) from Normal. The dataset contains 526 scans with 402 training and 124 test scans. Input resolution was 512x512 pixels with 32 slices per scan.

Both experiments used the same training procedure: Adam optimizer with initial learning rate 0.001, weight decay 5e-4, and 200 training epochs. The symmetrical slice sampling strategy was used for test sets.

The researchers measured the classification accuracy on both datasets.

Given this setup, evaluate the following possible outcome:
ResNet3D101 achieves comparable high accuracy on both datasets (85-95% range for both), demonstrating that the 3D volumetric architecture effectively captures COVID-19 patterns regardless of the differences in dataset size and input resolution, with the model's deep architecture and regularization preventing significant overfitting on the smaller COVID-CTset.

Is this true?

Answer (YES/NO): NO